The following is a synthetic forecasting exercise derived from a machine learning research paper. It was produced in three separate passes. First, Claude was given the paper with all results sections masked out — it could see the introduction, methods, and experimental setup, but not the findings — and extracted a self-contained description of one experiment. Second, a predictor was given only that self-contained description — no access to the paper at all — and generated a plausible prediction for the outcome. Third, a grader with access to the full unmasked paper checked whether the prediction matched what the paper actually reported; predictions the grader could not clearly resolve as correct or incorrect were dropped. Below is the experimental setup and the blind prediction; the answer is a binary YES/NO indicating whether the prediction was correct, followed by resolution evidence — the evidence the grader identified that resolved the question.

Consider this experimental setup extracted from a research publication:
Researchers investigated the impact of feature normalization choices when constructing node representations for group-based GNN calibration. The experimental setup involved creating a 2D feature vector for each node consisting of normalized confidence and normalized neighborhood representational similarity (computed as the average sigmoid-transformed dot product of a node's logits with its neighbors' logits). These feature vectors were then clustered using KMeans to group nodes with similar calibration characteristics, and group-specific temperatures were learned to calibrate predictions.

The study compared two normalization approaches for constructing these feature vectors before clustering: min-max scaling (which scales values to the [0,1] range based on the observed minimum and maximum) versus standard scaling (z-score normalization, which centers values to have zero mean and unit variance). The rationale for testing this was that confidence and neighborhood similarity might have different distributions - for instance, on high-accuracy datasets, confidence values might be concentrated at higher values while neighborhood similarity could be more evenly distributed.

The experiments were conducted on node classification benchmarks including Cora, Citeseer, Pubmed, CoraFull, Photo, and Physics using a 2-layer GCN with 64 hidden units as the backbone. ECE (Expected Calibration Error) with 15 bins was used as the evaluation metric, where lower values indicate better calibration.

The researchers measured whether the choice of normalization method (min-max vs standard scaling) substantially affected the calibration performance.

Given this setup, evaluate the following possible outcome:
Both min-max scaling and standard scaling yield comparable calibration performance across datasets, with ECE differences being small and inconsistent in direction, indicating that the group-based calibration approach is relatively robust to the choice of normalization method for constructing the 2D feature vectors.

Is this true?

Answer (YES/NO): YES